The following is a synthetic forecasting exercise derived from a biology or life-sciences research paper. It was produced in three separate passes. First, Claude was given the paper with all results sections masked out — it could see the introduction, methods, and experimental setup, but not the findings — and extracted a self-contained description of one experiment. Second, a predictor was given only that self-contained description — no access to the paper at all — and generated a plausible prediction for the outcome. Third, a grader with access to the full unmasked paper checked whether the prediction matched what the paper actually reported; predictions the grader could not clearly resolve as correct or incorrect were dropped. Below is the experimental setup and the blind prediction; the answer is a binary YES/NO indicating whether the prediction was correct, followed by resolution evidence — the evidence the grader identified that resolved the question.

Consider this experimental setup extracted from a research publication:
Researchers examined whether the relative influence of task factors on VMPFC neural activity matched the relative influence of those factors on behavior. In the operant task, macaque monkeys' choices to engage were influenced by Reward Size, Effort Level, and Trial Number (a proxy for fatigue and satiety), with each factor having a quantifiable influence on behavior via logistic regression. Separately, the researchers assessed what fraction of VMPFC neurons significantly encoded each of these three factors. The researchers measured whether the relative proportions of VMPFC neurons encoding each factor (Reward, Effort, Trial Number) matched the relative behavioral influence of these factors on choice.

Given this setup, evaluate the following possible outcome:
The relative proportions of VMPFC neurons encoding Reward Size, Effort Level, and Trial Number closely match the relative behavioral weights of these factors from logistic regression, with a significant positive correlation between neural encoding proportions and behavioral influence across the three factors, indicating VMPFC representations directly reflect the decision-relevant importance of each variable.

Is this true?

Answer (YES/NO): NO